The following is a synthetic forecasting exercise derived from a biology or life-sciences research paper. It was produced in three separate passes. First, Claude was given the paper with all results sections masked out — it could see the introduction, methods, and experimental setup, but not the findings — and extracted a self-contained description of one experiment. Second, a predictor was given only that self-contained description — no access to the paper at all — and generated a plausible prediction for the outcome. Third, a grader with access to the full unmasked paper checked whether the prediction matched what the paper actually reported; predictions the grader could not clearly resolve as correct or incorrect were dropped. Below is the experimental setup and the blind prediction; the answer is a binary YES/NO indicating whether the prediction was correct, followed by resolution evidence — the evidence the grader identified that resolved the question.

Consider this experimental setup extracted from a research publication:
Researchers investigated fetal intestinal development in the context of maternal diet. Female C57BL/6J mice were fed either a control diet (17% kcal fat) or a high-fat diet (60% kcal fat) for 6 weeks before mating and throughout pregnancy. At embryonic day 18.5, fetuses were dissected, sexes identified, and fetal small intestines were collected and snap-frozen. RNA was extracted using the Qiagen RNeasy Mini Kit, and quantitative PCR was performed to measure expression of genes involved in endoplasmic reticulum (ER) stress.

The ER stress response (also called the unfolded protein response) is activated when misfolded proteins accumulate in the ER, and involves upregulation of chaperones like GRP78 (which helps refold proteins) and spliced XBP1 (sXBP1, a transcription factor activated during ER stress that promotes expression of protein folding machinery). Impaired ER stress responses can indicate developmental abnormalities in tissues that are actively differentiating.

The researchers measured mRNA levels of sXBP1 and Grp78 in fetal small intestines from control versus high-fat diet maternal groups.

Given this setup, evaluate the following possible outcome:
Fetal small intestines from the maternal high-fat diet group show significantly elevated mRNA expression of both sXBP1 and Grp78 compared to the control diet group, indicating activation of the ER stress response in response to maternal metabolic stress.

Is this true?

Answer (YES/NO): NO